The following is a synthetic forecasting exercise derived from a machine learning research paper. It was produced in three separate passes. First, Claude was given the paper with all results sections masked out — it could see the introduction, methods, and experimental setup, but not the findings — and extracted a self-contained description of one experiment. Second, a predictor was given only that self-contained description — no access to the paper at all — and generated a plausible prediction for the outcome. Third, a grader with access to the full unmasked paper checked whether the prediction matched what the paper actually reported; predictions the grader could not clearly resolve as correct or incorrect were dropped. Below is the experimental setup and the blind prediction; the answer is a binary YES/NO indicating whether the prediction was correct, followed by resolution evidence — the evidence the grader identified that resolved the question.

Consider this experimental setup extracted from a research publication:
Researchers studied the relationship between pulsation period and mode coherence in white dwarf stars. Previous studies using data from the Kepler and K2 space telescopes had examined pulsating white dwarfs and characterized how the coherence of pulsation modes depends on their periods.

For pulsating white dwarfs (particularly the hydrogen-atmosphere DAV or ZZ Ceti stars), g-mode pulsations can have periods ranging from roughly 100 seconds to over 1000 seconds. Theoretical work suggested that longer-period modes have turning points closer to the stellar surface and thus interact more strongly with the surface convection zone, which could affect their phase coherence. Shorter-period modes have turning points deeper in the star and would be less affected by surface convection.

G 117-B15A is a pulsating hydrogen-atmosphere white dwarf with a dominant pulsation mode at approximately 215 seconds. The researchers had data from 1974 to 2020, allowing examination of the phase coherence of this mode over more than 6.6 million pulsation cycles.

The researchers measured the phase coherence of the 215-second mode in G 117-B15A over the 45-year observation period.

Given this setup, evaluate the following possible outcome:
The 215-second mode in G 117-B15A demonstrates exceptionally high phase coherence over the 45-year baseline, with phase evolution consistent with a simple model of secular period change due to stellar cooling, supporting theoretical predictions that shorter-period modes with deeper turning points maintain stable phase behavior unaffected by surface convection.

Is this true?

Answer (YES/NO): YES